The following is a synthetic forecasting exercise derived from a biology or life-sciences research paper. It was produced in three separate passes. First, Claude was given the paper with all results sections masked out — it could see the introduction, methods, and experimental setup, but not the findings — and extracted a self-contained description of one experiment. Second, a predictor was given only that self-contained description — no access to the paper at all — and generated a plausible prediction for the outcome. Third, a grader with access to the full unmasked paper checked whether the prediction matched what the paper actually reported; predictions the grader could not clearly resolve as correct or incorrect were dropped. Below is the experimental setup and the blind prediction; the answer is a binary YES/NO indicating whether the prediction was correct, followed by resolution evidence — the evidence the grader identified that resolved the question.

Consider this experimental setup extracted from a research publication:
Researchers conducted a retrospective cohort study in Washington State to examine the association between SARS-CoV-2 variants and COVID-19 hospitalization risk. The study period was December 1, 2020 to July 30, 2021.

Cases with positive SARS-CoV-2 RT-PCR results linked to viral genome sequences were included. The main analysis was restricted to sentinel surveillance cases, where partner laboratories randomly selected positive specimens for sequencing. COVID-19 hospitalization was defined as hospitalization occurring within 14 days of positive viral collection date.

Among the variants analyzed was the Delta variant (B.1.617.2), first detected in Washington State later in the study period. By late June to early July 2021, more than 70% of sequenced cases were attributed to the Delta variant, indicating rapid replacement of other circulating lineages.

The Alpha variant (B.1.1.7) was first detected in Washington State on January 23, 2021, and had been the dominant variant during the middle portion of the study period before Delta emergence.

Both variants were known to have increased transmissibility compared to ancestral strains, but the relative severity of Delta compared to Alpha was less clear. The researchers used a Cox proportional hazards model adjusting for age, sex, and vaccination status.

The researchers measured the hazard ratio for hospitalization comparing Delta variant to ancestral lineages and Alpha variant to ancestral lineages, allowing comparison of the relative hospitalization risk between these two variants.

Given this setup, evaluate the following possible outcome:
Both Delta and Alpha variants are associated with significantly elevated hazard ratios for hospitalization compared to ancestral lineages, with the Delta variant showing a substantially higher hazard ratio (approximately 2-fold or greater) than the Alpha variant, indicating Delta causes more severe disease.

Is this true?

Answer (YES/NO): NO